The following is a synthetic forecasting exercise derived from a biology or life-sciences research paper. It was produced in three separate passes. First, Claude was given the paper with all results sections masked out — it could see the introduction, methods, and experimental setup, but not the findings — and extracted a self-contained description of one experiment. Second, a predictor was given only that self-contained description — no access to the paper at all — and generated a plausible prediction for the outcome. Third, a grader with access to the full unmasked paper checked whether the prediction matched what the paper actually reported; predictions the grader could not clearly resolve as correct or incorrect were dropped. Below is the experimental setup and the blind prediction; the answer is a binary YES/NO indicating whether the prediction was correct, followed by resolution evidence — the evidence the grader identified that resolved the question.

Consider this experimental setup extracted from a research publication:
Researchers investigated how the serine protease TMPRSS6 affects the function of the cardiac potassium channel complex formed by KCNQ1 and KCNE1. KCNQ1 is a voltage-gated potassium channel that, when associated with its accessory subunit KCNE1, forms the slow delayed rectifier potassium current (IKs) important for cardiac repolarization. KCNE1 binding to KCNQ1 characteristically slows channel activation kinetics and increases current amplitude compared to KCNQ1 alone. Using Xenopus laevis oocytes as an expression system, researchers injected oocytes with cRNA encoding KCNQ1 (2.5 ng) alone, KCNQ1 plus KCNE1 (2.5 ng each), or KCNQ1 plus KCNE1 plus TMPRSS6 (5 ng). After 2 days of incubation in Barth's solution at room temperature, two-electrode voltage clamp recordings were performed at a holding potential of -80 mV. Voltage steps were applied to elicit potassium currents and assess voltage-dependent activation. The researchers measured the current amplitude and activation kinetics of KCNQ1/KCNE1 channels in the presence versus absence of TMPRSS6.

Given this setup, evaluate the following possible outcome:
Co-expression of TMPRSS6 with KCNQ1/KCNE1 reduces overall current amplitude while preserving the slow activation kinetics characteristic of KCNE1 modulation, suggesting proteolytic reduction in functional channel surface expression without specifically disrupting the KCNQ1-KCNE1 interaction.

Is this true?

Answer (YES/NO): NO